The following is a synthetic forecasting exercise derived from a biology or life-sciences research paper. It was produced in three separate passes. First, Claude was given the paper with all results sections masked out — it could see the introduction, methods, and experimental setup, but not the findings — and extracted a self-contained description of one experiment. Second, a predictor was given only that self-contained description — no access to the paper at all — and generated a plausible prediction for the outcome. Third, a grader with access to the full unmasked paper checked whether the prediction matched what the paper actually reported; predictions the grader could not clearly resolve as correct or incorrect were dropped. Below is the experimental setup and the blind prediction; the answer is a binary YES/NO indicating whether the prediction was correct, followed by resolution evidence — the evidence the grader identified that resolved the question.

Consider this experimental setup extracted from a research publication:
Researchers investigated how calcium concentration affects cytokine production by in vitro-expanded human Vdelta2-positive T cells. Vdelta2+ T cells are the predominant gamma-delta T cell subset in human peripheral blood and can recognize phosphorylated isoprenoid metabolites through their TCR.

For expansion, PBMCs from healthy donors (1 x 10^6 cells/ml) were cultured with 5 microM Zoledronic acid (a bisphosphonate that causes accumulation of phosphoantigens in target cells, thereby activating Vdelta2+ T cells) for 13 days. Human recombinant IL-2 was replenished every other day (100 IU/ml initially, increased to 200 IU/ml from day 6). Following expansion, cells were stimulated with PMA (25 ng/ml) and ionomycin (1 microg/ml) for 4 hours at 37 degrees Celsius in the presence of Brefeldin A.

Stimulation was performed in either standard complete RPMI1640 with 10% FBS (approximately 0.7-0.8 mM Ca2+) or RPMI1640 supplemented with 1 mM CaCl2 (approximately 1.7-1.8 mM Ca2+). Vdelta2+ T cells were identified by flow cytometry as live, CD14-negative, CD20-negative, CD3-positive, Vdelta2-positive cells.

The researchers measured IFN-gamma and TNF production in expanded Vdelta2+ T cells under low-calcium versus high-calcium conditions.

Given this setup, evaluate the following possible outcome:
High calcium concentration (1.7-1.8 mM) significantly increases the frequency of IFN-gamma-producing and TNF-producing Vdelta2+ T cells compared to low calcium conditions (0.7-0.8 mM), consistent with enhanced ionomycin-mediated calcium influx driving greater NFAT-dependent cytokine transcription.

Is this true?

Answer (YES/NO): YES